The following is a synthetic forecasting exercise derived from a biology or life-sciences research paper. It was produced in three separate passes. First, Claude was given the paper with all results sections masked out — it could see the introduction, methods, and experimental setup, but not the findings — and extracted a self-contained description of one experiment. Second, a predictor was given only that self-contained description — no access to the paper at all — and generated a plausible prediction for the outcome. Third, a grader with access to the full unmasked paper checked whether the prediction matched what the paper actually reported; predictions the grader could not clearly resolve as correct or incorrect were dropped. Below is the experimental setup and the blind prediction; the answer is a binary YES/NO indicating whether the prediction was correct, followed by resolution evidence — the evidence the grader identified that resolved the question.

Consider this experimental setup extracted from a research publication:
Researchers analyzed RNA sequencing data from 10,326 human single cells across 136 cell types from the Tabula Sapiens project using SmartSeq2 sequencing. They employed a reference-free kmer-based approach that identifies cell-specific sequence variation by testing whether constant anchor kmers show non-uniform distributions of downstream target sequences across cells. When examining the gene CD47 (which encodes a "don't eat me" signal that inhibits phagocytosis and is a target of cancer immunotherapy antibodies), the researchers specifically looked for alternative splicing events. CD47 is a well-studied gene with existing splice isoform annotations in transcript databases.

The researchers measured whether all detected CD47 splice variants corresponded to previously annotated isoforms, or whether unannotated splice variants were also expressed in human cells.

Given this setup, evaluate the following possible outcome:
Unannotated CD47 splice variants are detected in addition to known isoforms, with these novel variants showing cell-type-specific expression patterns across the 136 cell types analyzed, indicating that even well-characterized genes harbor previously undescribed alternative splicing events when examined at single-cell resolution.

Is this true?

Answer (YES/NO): YES